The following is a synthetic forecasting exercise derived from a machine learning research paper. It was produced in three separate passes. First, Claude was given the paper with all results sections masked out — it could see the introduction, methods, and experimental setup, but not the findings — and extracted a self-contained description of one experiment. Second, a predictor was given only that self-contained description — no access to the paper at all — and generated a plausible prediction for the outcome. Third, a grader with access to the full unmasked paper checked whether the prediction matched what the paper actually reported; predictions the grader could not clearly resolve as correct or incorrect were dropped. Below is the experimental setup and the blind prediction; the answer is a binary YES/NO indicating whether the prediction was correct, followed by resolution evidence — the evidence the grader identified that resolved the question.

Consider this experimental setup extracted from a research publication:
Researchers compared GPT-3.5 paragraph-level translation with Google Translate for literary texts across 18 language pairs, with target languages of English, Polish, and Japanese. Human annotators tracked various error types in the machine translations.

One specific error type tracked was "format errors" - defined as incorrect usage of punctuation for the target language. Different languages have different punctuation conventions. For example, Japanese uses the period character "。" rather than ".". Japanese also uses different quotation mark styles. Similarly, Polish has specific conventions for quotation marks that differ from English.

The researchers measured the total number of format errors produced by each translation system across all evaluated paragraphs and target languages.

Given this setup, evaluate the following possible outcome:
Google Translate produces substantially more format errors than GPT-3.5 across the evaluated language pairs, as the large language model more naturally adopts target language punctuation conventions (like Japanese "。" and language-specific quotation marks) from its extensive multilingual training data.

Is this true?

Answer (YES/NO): YES